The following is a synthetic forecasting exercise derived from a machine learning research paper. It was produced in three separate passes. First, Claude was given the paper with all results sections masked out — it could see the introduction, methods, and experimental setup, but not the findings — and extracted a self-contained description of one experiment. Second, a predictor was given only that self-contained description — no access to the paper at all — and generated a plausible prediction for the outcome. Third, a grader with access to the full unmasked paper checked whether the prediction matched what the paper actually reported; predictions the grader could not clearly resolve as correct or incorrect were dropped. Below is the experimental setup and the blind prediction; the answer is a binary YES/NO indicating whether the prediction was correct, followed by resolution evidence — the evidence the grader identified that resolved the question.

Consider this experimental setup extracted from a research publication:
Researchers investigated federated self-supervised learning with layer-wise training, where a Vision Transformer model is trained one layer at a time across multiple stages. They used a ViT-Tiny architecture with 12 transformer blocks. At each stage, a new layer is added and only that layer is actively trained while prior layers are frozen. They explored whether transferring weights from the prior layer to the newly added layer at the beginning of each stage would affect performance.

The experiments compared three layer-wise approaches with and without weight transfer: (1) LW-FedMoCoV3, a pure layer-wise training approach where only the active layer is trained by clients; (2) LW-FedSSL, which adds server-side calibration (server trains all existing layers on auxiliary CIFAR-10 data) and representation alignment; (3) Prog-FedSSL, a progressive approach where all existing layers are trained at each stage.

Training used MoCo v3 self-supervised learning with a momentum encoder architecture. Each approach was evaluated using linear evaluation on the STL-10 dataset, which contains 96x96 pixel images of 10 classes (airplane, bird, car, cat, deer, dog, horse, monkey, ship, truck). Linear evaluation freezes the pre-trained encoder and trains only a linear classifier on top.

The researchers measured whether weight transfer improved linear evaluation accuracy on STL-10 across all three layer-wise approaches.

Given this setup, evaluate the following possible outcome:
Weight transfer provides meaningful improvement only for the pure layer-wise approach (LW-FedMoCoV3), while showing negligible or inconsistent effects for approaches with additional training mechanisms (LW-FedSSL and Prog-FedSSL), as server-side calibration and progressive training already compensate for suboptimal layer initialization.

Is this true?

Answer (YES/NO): NO